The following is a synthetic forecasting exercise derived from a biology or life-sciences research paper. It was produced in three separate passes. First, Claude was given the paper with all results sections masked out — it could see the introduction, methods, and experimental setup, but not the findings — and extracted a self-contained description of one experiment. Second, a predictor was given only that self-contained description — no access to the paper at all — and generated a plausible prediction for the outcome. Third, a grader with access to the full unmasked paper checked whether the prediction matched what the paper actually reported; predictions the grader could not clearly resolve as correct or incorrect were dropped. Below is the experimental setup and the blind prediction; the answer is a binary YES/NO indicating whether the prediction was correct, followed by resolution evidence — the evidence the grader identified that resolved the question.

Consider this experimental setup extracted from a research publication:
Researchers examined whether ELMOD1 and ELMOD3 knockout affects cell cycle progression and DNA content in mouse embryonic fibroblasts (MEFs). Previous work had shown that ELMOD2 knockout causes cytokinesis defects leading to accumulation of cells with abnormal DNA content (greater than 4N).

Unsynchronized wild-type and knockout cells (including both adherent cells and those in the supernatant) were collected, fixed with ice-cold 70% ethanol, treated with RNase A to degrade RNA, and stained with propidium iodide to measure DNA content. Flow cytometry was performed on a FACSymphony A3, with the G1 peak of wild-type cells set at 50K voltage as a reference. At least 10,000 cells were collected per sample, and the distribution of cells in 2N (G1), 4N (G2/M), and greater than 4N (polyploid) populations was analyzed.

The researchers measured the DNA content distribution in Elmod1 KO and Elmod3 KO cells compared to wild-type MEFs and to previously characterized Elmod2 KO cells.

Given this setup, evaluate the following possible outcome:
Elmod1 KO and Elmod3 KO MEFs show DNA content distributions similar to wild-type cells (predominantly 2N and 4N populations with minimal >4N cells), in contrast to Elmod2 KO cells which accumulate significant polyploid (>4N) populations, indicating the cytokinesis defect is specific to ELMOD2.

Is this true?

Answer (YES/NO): YES